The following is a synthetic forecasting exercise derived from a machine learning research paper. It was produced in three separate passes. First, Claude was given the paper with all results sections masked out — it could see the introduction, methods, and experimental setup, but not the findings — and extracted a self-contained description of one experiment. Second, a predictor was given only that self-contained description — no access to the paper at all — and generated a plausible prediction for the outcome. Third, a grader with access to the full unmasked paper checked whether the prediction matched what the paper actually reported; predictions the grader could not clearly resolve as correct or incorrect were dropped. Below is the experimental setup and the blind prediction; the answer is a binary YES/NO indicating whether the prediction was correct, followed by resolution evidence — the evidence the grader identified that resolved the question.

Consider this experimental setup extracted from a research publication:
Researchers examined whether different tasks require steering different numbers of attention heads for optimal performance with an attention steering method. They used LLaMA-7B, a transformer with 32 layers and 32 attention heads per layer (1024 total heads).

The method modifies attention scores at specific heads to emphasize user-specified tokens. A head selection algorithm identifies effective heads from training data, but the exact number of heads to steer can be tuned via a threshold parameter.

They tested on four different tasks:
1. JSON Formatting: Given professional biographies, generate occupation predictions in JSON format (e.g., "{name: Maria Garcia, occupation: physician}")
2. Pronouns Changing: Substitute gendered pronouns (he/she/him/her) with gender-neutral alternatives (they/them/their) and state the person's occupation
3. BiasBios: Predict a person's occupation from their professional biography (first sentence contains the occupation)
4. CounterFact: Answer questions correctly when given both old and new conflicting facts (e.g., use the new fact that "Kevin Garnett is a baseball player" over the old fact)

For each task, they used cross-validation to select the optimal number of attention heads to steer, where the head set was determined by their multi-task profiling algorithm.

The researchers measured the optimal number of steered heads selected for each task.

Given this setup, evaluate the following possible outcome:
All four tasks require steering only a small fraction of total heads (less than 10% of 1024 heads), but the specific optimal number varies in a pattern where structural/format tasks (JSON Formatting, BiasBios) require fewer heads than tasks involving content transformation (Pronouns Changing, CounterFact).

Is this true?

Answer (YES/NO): NO